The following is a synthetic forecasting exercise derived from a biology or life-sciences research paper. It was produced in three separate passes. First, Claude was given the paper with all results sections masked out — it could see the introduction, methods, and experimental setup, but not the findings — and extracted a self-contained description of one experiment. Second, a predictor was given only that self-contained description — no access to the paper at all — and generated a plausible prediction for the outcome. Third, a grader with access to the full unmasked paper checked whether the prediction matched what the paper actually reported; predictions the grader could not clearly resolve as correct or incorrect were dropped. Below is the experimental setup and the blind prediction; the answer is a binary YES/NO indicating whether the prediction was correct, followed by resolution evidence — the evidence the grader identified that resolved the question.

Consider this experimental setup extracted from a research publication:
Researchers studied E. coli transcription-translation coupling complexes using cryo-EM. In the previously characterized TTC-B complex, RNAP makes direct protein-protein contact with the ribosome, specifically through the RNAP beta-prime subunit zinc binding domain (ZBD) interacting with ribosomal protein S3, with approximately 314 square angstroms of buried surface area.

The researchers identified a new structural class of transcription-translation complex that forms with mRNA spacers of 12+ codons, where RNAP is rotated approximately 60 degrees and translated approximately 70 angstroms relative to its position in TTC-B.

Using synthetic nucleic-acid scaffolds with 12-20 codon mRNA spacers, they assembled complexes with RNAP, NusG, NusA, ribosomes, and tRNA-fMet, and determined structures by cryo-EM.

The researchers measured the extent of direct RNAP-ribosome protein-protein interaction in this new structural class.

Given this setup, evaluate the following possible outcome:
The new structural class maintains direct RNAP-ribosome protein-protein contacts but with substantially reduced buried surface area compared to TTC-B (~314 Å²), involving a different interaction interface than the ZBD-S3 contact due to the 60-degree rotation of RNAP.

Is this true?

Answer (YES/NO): NO